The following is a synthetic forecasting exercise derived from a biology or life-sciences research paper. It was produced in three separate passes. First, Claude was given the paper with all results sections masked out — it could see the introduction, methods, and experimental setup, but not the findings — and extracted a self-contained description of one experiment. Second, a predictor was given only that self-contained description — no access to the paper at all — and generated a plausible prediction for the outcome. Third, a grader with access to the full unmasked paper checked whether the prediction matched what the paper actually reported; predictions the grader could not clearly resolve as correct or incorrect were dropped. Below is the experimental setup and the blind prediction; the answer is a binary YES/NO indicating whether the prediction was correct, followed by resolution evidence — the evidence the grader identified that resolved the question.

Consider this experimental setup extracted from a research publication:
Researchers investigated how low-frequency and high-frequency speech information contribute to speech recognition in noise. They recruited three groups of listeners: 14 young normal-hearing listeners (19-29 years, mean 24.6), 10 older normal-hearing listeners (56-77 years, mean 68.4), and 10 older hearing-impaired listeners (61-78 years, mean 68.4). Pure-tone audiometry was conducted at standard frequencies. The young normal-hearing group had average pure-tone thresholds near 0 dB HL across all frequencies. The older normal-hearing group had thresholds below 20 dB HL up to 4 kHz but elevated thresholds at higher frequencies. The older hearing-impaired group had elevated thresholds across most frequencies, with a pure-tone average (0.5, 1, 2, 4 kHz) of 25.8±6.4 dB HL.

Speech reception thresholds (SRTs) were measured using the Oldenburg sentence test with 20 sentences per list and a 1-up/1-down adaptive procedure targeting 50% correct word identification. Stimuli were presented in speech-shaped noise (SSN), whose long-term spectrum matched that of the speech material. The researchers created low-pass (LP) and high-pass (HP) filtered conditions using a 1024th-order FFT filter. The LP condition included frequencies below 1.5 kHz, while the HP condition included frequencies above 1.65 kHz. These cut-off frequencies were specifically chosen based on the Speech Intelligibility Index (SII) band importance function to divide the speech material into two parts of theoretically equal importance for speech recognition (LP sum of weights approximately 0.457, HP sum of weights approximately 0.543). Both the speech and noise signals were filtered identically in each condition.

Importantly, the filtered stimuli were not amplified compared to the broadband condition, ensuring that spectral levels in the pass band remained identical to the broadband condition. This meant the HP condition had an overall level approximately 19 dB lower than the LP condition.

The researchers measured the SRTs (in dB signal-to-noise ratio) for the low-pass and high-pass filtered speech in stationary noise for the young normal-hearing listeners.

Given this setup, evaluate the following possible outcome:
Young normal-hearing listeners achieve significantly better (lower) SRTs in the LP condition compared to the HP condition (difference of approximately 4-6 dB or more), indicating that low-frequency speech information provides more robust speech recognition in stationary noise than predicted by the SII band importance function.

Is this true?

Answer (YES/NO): NO